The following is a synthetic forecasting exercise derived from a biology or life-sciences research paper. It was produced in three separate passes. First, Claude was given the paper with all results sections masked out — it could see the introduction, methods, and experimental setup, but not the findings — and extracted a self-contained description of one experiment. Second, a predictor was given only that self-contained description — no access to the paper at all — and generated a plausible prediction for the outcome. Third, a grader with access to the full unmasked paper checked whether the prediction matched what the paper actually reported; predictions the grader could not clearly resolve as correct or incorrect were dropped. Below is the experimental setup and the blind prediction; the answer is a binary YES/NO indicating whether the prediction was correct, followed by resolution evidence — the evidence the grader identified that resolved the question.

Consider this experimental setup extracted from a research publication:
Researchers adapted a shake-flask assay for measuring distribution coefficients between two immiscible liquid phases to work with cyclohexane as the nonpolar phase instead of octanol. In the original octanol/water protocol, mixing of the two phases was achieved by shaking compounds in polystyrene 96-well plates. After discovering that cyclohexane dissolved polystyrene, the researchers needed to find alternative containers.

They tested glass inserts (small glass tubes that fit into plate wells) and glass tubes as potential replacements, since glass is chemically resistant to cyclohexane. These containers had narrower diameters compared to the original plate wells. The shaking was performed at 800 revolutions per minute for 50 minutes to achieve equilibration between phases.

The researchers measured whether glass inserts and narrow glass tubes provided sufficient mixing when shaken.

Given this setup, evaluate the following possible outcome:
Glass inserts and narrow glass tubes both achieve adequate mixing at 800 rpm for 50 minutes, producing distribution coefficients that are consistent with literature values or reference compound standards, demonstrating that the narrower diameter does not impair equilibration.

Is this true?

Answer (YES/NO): NO